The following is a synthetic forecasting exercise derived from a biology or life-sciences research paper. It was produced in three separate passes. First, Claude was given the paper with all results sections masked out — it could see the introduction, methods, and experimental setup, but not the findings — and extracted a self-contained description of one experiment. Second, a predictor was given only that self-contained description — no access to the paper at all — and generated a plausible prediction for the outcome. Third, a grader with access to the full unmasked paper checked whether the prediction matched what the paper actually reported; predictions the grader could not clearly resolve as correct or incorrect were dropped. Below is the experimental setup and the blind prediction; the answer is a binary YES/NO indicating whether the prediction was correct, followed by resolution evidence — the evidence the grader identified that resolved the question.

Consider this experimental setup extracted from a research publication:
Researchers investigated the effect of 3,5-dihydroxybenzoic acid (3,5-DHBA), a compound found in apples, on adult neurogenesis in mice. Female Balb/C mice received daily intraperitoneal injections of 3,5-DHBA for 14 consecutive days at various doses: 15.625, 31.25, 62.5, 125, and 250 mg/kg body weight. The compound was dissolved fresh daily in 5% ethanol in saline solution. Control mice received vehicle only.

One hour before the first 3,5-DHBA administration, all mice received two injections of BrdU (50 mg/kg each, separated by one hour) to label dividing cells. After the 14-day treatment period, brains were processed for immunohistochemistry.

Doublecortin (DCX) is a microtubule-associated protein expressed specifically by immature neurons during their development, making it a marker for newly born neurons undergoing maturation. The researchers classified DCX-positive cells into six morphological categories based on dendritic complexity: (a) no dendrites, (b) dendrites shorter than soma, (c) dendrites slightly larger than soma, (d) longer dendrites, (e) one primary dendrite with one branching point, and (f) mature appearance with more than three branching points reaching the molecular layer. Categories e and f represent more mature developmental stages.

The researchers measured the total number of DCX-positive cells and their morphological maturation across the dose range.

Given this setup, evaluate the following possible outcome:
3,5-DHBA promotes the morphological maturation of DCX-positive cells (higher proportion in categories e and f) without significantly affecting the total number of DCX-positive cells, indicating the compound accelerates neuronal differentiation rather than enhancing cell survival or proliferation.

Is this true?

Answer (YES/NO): NO